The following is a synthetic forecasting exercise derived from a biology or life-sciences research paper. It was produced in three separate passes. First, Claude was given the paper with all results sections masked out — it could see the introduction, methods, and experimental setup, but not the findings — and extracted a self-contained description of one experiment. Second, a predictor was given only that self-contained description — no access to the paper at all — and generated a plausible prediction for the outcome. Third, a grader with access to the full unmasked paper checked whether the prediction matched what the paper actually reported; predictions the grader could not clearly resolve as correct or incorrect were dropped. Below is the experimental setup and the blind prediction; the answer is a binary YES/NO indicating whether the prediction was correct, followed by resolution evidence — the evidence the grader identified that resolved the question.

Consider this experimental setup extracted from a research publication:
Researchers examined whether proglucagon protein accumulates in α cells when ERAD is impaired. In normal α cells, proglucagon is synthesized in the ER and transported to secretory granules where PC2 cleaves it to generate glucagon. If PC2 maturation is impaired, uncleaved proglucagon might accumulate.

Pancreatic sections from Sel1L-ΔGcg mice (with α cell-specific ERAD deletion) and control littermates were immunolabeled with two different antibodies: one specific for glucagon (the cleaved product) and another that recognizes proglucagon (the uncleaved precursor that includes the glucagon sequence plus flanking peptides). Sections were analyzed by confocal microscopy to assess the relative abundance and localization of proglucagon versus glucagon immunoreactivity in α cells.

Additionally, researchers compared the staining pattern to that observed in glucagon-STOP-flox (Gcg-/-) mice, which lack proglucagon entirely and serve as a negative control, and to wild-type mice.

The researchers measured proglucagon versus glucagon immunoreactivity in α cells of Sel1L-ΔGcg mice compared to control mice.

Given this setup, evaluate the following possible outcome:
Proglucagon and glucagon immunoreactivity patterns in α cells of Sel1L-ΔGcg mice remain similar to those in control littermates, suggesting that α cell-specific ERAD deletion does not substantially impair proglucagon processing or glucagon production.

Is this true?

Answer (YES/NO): NO